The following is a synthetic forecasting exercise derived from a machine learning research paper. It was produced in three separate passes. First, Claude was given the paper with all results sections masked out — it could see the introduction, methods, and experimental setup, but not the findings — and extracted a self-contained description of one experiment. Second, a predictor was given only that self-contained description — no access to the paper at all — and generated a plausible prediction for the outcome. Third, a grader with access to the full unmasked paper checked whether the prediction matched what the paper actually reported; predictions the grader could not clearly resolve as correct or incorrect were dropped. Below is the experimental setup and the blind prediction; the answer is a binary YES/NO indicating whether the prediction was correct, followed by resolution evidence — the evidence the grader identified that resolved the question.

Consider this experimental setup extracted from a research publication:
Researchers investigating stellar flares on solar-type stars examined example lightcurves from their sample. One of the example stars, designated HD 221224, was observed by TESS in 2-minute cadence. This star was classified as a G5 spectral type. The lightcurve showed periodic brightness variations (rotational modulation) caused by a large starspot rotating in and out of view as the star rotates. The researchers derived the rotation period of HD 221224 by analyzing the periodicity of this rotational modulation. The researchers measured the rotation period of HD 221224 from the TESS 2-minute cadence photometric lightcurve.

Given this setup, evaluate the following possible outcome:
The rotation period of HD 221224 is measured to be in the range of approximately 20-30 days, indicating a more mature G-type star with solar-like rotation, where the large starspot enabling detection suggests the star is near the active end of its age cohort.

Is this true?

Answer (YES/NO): NO